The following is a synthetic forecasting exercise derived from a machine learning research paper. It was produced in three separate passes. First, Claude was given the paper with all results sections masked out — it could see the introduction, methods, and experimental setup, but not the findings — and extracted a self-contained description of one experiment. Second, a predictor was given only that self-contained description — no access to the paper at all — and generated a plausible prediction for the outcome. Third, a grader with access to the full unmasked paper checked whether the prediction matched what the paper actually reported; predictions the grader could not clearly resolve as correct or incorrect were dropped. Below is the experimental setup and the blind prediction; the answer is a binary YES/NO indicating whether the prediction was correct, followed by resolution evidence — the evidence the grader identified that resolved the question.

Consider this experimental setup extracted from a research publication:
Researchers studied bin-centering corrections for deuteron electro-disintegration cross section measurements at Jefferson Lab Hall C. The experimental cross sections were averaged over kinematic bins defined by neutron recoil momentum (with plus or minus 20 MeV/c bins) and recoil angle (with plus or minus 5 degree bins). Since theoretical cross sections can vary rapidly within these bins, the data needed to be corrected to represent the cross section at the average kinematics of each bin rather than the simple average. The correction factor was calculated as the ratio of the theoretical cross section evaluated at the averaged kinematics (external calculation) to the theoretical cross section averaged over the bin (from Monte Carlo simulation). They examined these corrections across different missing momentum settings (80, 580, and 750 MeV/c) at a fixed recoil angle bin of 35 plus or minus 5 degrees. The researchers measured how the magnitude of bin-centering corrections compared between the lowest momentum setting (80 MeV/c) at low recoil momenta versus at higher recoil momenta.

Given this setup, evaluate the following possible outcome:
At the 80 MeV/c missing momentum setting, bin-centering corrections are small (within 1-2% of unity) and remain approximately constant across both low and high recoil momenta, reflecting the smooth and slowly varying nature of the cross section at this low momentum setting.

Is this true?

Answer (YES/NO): NO